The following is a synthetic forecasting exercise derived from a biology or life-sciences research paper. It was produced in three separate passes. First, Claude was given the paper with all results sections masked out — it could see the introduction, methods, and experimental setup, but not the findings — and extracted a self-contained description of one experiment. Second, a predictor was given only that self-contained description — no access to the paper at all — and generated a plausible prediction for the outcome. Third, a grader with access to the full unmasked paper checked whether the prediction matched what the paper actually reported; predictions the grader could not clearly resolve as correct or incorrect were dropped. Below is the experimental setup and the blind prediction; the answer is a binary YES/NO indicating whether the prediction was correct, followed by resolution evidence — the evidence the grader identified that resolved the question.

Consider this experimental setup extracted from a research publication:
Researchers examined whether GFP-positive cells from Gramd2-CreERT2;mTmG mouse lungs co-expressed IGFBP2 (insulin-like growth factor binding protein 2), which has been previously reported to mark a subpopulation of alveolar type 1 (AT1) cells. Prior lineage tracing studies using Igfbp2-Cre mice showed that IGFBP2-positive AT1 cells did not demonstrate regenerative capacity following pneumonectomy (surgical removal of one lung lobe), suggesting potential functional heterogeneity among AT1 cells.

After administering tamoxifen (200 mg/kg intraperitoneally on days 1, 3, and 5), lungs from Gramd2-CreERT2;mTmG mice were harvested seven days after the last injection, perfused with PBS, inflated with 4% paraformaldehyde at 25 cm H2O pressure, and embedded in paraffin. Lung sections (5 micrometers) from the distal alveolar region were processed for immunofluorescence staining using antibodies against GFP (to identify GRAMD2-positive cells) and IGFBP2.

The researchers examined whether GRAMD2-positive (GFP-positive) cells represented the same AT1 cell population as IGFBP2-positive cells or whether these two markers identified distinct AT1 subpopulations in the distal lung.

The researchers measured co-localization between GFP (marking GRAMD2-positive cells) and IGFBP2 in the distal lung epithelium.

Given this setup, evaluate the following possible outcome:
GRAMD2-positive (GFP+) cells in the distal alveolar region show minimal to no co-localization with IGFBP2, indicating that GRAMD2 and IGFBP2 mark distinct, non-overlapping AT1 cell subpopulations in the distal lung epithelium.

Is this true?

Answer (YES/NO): NO